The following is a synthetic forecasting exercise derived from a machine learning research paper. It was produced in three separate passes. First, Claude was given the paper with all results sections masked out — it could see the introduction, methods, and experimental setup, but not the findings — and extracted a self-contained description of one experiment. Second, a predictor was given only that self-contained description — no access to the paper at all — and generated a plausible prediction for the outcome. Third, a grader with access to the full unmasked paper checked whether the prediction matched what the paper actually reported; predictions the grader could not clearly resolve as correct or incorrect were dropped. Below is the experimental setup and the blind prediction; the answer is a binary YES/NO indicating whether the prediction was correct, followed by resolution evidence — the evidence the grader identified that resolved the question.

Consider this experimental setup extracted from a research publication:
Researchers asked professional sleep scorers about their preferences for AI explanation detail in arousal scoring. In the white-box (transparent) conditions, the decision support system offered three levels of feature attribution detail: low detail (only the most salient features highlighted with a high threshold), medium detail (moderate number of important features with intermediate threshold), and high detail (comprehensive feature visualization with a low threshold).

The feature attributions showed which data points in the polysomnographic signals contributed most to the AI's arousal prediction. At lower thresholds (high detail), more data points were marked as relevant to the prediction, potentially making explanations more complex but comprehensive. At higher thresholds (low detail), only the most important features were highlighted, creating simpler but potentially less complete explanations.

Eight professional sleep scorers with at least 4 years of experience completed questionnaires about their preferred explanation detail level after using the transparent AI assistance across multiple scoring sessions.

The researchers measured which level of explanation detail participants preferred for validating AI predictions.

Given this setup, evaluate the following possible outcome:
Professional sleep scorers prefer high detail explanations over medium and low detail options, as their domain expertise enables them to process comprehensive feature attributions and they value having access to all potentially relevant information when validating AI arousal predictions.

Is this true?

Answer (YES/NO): NO